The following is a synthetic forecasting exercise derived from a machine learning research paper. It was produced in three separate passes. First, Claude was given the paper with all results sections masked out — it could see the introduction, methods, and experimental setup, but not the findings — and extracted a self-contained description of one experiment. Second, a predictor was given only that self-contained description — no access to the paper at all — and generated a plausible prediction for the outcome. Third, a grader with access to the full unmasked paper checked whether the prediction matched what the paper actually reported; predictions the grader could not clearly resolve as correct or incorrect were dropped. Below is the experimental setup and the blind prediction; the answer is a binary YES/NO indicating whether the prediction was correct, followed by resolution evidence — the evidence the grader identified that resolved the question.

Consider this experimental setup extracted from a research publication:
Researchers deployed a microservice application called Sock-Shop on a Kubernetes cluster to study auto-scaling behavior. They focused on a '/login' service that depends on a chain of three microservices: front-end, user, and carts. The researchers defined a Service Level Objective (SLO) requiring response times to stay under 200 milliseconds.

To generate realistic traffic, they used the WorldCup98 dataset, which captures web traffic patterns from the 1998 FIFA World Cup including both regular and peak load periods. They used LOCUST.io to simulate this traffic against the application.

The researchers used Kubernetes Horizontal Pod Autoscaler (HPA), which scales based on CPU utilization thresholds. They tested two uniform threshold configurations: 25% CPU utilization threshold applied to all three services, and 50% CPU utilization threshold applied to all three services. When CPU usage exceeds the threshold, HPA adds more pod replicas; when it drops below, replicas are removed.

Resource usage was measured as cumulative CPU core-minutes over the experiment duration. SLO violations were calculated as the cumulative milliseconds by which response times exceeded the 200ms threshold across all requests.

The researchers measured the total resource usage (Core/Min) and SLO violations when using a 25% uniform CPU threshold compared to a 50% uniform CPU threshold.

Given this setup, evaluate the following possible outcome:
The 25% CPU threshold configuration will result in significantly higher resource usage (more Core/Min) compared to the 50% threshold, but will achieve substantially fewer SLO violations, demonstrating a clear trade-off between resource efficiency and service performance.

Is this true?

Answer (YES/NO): YES